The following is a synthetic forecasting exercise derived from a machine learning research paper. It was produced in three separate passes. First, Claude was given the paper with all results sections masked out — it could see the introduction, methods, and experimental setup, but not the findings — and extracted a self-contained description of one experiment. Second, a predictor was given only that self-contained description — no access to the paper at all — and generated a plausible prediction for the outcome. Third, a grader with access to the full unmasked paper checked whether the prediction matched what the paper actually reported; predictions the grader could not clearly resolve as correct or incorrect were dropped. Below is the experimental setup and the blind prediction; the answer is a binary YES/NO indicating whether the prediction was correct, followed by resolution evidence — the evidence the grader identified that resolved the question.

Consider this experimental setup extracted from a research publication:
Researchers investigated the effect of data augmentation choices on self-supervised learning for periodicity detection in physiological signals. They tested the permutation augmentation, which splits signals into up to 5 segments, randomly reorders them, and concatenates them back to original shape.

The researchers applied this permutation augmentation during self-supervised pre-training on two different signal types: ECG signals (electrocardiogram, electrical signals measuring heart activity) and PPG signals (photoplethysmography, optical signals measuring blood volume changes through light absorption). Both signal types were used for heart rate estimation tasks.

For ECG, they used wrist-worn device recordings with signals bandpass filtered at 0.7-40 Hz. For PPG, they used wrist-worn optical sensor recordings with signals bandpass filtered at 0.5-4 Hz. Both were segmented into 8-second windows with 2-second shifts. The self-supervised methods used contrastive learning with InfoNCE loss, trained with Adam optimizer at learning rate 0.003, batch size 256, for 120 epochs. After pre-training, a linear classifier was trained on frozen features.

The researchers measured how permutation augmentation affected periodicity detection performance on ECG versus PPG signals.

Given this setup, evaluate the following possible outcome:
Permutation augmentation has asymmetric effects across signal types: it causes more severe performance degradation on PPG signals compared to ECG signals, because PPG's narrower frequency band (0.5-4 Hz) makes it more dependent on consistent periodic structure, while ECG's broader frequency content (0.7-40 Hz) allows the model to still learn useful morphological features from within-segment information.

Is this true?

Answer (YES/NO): NO